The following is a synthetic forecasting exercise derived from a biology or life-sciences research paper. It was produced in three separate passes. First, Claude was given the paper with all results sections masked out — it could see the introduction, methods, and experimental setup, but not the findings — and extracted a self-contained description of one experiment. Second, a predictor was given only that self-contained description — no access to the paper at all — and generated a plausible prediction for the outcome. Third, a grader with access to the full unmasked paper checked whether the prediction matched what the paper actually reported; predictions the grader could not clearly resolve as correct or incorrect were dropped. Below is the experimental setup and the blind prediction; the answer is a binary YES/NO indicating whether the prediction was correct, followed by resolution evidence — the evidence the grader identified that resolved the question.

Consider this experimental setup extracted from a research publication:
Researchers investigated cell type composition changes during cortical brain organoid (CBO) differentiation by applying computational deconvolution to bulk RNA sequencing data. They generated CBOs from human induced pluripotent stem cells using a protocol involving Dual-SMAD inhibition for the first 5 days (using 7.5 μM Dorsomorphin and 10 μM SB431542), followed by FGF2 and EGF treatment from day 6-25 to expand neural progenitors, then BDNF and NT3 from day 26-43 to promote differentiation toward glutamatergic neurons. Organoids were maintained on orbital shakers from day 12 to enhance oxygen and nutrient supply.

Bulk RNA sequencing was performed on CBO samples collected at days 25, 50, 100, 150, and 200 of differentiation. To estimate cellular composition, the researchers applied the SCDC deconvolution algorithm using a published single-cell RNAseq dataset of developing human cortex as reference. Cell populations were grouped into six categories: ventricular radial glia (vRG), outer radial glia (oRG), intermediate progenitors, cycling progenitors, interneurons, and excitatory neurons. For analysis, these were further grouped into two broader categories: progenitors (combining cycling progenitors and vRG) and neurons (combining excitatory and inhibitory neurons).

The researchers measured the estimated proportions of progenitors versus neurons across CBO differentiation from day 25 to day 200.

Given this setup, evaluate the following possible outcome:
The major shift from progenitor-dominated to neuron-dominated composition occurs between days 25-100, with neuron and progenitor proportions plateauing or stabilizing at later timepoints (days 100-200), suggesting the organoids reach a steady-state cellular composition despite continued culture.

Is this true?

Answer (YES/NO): YES